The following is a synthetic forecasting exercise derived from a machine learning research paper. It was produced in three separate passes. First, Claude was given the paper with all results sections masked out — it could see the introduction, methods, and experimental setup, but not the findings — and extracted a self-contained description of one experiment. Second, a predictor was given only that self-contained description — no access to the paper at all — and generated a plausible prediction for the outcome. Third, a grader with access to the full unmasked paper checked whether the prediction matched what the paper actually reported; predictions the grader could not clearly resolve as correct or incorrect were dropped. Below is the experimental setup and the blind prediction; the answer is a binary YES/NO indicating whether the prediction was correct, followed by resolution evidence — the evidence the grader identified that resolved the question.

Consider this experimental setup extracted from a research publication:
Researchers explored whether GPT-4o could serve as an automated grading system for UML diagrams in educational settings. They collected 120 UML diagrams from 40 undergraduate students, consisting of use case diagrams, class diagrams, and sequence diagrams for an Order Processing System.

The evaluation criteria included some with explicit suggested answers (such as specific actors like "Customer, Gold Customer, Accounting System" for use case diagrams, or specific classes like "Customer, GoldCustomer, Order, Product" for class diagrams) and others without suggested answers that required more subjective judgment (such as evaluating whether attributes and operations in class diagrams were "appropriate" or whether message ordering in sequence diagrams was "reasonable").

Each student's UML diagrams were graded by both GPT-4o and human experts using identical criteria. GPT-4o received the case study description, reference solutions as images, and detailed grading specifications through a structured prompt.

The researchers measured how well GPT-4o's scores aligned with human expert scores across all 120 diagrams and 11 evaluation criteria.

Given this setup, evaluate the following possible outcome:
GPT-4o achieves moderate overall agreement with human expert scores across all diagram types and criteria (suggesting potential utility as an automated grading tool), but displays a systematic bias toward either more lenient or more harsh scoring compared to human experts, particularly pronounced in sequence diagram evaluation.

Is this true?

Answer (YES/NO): YES